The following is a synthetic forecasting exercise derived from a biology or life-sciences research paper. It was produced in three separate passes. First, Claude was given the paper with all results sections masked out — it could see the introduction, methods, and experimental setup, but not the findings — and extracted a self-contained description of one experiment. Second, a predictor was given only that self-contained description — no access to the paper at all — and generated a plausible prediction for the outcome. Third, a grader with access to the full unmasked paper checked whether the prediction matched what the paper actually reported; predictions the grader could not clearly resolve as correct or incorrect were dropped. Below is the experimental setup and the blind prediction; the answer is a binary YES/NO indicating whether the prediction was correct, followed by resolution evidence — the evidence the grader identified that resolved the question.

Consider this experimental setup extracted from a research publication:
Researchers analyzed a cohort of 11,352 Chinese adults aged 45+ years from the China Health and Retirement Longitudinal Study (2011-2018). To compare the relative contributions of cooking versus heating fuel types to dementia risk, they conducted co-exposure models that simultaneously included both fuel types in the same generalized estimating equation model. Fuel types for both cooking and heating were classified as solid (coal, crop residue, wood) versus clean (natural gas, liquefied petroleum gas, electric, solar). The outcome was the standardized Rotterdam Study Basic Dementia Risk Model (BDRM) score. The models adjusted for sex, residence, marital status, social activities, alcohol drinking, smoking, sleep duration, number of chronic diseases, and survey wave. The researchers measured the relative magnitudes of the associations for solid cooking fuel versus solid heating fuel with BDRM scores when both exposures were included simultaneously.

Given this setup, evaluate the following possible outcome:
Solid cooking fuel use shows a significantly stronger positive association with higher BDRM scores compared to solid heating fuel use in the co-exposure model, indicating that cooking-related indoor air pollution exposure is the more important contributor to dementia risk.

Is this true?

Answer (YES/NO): YES